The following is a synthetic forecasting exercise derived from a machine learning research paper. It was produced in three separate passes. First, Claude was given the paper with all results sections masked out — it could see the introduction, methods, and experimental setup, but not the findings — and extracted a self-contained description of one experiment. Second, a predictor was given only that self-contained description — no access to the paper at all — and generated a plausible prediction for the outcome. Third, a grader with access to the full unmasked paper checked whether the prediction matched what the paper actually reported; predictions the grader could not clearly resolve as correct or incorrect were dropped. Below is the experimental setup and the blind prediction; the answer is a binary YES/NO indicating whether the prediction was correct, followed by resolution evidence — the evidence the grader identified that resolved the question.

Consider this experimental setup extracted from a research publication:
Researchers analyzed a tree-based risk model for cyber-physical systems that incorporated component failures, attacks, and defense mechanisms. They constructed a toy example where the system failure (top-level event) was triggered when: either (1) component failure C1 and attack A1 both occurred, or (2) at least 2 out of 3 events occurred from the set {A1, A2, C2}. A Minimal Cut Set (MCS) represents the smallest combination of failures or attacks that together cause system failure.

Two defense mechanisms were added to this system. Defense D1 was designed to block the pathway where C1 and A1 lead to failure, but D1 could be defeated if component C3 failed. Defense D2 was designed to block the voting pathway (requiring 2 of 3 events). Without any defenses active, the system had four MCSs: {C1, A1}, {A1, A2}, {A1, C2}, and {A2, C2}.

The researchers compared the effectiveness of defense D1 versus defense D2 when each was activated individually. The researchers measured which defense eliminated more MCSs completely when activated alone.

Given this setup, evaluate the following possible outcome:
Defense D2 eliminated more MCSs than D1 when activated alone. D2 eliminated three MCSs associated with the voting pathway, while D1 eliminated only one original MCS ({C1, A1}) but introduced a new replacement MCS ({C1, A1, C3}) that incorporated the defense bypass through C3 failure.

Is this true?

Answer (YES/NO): NO